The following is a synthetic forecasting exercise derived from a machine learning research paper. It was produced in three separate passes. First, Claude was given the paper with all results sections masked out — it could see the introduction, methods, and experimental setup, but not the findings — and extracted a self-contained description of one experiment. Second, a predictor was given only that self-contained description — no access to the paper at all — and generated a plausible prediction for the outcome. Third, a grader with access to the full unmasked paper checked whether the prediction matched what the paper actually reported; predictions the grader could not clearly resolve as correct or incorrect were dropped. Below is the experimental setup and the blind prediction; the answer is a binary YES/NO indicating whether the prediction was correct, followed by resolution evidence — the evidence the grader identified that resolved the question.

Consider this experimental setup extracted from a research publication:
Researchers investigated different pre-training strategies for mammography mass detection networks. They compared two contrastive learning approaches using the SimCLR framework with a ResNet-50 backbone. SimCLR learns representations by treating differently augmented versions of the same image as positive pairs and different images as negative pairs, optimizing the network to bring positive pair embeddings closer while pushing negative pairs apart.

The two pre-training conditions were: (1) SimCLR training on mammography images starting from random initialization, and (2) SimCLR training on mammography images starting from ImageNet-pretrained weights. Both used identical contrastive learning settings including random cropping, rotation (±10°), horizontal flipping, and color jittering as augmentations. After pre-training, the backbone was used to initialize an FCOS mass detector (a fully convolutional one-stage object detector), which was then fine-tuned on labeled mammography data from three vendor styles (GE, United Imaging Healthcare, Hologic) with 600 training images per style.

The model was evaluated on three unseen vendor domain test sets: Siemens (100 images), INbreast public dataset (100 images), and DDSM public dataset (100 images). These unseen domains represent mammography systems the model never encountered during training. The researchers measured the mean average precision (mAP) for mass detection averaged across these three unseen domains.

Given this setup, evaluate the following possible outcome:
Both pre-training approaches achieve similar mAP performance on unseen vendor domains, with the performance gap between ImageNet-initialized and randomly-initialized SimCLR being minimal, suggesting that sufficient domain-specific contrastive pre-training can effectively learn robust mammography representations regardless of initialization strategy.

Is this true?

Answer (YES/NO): NO